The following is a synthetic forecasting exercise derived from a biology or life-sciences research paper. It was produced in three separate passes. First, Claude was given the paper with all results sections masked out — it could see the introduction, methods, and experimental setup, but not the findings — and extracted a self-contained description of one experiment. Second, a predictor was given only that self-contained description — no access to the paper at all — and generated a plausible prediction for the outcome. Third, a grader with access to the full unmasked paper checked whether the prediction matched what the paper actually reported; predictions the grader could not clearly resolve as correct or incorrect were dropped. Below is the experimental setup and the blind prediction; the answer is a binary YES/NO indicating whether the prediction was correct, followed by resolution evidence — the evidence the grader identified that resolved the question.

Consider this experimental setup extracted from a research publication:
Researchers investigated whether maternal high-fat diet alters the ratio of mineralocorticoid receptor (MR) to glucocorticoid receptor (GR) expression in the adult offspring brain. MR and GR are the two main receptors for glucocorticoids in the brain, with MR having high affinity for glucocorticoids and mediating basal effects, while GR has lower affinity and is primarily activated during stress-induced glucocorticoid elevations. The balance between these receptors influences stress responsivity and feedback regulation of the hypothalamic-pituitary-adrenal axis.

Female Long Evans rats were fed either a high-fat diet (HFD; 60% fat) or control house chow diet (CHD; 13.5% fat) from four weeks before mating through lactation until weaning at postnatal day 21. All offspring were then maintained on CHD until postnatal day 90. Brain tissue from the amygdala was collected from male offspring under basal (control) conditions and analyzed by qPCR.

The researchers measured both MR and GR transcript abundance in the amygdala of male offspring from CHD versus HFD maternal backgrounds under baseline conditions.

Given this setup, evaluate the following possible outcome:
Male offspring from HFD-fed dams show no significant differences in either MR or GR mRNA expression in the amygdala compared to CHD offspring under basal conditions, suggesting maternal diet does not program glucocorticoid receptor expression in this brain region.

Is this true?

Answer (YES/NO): NO